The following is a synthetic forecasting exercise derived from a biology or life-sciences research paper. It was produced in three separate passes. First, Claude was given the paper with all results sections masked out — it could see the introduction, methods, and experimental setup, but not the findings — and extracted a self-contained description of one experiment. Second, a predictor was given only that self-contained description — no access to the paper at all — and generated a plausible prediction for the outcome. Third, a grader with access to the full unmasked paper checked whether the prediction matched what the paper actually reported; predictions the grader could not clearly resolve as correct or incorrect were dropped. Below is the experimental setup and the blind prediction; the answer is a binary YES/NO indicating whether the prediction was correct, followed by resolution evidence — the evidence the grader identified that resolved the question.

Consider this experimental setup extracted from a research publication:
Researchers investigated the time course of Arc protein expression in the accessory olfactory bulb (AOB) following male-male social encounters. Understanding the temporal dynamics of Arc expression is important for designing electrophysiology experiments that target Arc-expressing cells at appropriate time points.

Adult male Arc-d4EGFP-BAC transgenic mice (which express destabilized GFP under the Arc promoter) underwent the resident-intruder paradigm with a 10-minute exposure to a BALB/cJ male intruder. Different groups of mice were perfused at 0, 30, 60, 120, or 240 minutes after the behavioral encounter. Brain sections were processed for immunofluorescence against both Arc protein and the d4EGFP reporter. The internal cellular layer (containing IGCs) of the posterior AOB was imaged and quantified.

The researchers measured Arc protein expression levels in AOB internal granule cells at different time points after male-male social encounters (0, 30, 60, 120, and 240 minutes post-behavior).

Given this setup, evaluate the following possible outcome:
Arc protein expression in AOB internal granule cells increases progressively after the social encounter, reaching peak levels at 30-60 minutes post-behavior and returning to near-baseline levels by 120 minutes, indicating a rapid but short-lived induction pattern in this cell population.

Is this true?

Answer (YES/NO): NO